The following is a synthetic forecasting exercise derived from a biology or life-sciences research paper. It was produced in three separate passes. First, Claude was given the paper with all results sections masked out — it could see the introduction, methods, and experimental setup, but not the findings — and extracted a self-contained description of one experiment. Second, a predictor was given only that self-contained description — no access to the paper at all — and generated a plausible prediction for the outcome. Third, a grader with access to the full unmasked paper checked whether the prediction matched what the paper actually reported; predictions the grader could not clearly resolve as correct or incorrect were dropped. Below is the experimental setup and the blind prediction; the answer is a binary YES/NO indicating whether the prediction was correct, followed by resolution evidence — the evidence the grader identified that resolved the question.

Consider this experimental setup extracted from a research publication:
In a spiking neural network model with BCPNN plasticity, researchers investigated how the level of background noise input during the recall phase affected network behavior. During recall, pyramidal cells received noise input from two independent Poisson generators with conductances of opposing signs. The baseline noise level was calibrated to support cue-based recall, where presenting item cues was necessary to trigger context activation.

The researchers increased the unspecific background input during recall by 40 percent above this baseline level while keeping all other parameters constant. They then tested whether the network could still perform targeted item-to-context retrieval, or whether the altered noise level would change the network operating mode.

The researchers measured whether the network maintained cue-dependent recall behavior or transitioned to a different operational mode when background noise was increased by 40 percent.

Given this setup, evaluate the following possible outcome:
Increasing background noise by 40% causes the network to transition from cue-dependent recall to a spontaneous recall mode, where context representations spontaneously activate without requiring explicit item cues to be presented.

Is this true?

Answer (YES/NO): YES